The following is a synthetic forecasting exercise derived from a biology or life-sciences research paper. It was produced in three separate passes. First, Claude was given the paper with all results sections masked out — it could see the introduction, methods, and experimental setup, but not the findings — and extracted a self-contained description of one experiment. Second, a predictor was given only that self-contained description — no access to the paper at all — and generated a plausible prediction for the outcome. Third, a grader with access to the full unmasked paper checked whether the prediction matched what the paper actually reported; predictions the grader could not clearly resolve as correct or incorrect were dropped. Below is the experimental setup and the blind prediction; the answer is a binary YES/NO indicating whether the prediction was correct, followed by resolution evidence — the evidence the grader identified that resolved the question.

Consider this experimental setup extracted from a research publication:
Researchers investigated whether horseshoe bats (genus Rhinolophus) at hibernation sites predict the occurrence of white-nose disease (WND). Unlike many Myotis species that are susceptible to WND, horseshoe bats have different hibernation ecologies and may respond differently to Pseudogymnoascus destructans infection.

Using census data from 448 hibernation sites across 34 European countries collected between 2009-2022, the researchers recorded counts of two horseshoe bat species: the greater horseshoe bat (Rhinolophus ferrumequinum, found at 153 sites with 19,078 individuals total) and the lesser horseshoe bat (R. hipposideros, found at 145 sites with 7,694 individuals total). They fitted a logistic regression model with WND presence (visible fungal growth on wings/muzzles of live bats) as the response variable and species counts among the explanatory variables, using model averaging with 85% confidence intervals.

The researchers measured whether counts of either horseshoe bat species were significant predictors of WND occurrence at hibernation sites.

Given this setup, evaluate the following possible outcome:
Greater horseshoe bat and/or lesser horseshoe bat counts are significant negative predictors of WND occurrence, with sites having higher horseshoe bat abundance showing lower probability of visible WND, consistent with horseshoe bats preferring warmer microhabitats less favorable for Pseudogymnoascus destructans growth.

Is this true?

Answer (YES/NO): YES